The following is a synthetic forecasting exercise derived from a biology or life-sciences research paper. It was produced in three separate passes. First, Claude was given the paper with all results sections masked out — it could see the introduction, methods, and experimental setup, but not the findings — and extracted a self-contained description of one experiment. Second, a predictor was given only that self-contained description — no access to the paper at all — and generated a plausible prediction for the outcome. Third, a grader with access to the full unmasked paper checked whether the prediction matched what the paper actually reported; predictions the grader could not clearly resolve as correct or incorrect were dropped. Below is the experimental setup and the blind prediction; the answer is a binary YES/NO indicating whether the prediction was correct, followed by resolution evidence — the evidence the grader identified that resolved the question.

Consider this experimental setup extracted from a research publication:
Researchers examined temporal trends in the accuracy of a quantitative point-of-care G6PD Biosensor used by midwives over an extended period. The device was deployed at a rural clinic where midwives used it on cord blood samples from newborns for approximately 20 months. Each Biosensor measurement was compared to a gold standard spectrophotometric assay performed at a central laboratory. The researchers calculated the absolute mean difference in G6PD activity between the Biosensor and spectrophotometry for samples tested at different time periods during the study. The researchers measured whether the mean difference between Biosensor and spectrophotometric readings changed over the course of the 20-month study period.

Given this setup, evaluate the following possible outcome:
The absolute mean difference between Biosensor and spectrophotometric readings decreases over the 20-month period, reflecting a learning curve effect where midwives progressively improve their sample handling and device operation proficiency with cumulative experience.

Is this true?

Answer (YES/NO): NO